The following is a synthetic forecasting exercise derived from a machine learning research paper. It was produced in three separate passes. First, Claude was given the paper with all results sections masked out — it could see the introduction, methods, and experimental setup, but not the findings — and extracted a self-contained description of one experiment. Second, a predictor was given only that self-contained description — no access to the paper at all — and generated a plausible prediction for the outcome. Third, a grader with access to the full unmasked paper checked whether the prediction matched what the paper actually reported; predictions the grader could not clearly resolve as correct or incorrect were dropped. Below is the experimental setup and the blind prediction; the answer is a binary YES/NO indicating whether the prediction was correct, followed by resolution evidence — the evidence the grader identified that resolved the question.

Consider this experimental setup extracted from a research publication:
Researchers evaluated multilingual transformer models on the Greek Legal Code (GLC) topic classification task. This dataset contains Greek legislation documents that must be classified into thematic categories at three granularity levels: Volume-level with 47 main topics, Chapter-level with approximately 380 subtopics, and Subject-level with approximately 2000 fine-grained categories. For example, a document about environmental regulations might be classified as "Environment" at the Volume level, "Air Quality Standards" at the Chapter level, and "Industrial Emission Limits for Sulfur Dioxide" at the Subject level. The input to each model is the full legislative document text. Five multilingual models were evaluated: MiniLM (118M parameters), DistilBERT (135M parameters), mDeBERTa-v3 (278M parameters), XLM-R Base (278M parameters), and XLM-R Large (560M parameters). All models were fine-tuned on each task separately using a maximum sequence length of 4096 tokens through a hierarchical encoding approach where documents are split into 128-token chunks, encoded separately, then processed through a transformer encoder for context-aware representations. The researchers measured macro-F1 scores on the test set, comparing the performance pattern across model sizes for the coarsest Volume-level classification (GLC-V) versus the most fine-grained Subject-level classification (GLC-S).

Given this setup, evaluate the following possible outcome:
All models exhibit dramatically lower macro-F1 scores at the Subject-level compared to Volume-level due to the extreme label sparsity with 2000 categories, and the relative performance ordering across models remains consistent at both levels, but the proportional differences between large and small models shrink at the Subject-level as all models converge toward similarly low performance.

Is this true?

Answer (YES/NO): NO